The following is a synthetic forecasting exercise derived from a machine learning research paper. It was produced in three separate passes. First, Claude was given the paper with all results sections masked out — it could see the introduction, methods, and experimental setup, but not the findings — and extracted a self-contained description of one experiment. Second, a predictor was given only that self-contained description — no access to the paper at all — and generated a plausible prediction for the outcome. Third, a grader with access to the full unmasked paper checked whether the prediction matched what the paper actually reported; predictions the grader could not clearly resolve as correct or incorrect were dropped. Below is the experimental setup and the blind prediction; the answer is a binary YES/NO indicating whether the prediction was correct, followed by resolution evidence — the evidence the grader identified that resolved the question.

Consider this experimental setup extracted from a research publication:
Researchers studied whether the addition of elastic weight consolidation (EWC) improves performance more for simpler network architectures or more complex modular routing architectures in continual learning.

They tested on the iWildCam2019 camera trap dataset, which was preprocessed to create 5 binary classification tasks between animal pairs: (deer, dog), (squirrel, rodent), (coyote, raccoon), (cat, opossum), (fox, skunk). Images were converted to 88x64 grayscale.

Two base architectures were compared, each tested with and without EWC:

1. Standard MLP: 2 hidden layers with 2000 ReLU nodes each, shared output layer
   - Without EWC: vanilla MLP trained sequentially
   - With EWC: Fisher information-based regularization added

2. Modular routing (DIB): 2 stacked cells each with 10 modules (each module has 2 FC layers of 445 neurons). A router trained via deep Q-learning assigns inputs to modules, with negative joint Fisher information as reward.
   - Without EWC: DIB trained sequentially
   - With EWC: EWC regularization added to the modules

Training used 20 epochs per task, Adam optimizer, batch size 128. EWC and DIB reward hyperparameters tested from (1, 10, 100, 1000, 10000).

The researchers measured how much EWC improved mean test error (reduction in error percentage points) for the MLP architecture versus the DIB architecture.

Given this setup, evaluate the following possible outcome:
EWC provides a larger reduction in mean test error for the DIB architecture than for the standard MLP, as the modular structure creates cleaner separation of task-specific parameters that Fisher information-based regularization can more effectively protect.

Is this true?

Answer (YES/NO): YES